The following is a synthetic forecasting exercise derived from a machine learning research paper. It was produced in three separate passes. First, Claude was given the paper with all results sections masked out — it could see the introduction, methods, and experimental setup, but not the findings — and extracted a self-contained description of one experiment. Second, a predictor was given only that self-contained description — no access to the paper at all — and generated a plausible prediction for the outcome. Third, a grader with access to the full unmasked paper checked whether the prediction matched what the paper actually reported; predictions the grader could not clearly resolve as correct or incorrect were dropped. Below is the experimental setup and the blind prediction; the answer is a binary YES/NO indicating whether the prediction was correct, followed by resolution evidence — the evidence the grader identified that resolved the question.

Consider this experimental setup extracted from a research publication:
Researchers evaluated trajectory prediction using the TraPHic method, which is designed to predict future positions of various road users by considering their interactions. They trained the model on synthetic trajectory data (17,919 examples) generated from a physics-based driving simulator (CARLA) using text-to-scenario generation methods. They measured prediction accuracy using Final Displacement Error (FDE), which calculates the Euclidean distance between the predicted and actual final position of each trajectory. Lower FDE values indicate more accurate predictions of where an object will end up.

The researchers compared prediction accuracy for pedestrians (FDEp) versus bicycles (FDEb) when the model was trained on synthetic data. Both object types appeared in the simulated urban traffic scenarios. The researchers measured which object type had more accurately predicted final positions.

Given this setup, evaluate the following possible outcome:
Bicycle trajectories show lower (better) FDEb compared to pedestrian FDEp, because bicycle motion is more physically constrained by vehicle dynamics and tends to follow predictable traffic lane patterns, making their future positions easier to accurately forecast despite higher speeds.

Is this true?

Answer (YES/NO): NO